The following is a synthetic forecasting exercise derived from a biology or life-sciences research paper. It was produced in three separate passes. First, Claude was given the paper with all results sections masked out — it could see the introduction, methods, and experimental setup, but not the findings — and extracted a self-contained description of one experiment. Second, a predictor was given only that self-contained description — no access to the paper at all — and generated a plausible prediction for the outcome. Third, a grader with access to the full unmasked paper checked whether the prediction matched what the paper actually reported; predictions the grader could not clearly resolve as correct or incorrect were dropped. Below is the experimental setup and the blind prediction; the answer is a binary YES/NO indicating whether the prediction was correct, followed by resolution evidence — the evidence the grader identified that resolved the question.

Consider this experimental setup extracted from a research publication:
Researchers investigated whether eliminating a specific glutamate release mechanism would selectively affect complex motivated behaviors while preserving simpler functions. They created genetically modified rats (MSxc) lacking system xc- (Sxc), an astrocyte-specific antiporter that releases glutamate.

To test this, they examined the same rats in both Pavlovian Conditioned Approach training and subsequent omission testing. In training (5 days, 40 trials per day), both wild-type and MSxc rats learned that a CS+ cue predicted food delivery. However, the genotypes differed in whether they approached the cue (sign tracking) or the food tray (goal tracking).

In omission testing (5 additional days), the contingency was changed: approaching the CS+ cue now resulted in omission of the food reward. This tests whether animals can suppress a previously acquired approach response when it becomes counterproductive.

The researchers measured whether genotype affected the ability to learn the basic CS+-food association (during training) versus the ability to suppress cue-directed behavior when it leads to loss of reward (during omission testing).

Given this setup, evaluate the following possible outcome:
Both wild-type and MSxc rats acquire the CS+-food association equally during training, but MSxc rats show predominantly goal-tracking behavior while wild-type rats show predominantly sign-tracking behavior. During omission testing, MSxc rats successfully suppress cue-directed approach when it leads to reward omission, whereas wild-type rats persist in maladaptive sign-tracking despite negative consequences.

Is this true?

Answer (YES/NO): NO